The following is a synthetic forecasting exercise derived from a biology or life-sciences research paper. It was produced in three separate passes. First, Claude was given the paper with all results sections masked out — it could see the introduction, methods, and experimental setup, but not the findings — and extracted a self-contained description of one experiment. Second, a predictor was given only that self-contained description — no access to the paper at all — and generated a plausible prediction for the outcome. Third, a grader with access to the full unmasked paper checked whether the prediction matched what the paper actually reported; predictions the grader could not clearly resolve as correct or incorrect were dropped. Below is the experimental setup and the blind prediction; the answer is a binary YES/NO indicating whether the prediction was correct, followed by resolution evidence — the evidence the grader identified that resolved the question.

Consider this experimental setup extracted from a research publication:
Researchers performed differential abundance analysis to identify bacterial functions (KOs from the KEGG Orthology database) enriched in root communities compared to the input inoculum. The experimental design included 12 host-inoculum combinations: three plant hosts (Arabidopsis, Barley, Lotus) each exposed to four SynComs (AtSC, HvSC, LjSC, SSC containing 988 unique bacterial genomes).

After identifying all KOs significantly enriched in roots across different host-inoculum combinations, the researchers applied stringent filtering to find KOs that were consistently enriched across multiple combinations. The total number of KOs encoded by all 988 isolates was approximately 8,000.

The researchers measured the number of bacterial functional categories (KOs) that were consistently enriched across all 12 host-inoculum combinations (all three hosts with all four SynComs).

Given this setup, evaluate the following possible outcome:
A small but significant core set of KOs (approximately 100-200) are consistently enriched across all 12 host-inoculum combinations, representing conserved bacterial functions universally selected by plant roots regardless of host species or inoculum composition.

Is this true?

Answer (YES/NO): NO